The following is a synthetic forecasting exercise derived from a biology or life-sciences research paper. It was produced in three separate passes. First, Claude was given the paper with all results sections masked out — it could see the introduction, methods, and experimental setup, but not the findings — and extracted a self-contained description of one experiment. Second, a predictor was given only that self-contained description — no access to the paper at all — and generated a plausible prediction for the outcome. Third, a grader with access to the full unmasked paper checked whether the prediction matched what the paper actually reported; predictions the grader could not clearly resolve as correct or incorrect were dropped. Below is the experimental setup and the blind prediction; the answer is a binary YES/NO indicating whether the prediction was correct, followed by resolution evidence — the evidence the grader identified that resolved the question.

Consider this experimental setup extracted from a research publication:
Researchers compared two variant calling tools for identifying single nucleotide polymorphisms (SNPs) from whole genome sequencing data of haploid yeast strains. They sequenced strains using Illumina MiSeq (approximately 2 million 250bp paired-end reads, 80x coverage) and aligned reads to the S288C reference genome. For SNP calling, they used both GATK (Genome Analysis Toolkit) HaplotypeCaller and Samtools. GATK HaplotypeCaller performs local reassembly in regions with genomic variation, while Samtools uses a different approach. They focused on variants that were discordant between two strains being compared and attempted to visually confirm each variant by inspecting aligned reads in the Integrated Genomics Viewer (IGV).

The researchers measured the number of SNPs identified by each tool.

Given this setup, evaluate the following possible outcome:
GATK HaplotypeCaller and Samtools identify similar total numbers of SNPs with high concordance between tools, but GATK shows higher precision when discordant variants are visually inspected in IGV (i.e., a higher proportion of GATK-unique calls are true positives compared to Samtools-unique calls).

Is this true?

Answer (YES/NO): NO